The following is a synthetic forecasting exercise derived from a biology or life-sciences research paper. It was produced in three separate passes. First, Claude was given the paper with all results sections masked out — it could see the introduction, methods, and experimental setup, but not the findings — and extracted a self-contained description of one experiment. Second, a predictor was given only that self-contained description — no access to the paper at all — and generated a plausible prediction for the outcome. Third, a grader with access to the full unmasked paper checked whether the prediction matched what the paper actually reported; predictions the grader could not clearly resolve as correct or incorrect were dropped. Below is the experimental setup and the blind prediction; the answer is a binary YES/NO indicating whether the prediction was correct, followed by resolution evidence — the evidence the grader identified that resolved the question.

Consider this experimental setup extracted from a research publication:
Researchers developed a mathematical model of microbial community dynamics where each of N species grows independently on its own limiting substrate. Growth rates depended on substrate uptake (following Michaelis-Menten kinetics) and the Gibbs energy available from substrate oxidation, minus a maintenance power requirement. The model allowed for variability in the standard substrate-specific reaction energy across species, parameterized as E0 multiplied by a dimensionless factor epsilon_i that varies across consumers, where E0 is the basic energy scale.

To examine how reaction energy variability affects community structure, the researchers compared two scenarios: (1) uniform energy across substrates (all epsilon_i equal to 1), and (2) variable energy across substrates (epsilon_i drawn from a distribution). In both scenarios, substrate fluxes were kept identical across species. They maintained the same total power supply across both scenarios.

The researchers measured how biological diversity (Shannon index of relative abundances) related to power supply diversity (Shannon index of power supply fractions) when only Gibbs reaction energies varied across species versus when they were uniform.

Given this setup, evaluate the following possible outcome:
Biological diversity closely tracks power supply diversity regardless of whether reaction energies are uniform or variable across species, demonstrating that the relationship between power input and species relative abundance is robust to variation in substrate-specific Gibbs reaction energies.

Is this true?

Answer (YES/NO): YES